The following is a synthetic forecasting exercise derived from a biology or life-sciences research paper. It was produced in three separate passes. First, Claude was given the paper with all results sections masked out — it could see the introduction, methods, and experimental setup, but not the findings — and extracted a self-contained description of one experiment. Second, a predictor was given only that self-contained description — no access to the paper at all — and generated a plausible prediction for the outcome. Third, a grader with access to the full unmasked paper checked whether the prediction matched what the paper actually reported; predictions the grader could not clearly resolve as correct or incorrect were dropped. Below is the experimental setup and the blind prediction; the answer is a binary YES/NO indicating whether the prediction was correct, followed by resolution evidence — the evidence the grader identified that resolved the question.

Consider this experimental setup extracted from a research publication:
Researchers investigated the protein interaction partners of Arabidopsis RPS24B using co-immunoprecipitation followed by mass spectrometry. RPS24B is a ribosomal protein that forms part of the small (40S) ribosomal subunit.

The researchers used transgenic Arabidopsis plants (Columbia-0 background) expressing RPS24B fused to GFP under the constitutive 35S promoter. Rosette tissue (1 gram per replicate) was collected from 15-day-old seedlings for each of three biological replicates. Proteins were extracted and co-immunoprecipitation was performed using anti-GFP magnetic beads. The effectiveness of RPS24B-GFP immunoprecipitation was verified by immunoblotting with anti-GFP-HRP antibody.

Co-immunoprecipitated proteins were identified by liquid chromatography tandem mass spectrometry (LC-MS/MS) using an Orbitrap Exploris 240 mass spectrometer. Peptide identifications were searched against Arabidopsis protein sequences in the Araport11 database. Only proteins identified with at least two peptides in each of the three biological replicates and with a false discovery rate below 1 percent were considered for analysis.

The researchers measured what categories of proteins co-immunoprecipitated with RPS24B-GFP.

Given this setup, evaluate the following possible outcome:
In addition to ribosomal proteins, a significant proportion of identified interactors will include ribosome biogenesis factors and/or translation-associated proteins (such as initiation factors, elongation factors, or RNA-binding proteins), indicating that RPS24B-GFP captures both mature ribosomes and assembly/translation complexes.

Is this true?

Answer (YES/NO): YES